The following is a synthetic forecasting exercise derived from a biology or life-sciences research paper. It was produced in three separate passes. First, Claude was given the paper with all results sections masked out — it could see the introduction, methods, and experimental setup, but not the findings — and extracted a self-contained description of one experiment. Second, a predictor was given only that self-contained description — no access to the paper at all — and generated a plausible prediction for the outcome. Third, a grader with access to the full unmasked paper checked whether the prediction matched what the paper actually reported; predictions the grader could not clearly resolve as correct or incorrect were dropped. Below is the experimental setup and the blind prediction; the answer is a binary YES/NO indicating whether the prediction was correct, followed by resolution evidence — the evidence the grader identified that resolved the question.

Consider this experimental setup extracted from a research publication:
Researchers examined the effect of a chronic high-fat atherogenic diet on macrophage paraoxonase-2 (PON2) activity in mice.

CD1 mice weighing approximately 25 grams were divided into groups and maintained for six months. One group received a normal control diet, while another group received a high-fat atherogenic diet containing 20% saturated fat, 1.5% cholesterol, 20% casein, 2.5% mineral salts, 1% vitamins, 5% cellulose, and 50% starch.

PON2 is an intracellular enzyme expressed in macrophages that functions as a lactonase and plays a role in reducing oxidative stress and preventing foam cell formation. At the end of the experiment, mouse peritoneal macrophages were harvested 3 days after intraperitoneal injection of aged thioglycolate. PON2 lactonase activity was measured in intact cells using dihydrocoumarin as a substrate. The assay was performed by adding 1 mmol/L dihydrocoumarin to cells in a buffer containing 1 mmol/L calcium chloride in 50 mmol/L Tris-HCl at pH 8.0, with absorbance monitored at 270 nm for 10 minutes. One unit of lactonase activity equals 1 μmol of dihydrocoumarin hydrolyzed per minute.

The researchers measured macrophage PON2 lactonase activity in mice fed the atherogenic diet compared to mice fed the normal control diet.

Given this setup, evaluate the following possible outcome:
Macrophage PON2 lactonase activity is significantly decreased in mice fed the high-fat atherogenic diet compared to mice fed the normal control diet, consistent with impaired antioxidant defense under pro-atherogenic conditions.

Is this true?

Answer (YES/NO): NO